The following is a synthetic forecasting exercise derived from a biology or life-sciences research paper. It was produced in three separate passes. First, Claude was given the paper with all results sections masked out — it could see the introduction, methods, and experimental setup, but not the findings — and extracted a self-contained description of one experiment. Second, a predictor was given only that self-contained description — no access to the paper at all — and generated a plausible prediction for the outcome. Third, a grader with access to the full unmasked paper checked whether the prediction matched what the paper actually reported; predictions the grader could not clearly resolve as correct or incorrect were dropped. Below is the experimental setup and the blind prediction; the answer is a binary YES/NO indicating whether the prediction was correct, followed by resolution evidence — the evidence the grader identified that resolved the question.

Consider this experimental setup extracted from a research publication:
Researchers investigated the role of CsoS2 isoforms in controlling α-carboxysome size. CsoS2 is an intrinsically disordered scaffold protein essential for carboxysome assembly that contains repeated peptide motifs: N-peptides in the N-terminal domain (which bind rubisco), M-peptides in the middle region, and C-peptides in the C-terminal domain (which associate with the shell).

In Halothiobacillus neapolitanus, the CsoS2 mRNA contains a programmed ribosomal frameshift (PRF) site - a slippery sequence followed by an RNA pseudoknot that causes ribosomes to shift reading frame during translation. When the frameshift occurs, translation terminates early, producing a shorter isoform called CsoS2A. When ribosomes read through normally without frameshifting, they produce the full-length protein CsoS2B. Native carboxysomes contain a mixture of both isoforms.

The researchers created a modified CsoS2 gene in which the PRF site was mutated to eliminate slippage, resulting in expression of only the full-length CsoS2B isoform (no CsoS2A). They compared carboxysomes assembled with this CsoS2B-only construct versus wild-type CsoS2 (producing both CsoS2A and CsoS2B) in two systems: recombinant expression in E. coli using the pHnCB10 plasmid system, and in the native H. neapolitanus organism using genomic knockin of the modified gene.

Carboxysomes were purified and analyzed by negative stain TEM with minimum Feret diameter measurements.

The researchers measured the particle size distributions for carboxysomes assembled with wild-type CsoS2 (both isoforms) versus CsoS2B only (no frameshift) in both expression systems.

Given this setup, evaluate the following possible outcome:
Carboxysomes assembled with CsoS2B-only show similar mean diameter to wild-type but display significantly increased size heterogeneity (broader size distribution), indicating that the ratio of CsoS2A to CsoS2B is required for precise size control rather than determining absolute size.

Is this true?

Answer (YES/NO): NO